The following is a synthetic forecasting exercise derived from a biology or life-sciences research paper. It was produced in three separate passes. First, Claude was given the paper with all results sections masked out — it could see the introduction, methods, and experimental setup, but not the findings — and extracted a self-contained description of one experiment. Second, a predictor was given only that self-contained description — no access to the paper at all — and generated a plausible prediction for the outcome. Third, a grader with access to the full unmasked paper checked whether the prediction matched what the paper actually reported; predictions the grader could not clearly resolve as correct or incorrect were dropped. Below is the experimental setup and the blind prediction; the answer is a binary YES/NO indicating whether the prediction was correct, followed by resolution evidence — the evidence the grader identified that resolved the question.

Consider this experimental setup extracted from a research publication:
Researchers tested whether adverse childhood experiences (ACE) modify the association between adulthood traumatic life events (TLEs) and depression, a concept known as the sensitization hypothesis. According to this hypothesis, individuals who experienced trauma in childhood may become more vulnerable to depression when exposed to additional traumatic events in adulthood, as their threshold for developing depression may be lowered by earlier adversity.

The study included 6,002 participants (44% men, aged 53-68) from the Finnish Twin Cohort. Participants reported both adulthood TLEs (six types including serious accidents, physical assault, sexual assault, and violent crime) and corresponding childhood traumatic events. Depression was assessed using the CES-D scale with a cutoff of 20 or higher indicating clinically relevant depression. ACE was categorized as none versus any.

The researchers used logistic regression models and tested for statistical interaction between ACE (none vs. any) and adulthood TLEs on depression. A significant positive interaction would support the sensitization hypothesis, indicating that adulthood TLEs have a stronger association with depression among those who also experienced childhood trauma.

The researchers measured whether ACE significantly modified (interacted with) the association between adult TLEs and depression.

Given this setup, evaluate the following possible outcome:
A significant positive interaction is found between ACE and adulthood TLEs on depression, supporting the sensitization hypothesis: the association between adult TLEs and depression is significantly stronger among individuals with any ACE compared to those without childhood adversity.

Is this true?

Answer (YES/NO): NO